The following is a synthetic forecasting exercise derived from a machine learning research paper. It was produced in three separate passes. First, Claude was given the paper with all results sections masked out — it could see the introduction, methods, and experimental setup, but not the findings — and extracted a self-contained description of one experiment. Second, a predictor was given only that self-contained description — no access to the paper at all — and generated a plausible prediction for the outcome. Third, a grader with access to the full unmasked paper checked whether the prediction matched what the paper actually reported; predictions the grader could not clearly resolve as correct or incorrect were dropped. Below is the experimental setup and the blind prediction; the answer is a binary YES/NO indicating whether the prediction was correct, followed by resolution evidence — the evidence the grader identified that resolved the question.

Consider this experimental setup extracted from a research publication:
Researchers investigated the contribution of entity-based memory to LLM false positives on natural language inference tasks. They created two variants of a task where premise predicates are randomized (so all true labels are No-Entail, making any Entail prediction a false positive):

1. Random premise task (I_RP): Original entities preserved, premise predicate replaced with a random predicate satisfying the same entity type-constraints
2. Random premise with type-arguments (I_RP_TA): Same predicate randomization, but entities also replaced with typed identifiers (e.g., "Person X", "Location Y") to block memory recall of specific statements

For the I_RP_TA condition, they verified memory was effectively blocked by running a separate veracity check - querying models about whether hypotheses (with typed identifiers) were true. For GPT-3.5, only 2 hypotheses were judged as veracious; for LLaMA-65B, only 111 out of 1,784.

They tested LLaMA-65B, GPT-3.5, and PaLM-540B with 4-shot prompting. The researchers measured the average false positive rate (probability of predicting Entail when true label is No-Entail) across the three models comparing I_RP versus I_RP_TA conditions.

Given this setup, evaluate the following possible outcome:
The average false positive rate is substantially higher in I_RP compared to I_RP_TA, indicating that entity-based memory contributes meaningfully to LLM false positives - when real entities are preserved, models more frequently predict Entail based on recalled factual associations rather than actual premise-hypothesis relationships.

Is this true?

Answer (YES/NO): YES